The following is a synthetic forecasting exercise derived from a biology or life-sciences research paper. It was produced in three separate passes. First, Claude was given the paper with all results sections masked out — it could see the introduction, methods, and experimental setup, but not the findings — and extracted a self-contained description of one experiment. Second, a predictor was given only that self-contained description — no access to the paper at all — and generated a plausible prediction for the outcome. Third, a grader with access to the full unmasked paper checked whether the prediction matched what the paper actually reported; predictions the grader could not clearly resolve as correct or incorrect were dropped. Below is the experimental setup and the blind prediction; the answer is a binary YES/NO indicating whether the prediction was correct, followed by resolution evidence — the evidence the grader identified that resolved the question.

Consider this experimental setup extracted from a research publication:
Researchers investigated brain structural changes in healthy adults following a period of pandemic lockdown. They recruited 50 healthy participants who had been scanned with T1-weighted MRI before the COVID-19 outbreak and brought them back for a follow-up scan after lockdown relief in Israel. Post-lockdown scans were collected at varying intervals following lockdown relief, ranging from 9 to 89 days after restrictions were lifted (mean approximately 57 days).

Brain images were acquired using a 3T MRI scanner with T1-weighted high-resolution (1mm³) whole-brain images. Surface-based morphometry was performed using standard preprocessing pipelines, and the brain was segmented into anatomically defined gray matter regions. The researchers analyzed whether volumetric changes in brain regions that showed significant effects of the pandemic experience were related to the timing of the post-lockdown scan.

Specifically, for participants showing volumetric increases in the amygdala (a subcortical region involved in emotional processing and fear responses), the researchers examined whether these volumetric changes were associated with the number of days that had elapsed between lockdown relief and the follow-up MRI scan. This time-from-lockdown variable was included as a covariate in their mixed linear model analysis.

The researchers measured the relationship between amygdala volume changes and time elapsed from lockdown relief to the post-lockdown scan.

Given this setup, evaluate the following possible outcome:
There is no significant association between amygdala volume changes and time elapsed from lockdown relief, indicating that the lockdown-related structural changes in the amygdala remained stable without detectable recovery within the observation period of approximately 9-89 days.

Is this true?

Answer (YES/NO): NO